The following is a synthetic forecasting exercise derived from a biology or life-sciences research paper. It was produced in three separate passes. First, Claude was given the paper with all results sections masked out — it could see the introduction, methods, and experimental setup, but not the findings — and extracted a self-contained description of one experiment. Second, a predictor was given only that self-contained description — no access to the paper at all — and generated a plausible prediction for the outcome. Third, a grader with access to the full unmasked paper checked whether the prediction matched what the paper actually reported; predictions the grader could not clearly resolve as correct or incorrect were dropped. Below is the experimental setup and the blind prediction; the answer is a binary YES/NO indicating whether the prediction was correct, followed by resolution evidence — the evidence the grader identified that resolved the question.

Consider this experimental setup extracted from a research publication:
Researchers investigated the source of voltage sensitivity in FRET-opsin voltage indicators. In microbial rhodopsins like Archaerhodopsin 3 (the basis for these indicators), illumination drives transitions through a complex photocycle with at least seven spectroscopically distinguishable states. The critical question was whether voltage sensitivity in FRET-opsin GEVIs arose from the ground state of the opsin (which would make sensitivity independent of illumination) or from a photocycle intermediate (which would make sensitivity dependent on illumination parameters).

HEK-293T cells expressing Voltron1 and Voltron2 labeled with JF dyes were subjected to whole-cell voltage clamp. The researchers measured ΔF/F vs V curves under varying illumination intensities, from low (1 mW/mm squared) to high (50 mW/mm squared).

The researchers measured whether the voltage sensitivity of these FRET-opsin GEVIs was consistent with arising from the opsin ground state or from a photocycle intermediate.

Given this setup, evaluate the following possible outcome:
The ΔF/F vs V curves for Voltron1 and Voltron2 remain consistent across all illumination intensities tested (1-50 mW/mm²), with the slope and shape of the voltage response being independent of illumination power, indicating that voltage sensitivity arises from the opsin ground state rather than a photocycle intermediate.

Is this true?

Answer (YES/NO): NO